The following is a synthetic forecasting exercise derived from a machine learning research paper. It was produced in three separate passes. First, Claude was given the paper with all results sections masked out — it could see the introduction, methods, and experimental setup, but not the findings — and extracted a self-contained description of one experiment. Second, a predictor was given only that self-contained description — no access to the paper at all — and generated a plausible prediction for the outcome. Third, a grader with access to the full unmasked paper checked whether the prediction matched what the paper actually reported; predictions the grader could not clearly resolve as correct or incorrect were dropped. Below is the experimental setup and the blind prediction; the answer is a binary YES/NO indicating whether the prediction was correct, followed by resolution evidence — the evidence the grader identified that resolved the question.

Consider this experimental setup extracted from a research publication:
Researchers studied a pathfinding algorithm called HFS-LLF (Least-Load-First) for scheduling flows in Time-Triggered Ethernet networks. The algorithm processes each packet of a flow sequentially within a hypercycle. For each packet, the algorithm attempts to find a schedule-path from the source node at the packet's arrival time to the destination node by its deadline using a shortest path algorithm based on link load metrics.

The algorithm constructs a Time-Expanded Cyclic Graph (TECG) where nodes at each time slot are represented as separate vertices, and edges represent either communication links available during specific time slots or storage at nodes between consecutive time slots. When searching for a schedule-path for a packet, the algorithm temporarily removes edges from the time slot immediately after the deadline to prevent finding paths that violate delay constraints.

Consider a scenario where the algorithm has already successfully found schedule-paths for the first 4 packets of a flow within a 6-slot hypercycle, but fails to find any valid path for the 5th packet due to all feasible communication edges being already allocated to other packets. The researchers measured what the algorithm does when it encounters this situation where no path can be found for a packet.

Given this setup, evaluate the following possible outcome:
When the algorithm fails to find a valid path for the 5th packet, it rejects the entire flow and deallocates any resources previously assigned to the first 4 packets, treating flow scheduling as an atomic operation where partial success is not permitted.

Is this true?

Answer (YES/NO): YES